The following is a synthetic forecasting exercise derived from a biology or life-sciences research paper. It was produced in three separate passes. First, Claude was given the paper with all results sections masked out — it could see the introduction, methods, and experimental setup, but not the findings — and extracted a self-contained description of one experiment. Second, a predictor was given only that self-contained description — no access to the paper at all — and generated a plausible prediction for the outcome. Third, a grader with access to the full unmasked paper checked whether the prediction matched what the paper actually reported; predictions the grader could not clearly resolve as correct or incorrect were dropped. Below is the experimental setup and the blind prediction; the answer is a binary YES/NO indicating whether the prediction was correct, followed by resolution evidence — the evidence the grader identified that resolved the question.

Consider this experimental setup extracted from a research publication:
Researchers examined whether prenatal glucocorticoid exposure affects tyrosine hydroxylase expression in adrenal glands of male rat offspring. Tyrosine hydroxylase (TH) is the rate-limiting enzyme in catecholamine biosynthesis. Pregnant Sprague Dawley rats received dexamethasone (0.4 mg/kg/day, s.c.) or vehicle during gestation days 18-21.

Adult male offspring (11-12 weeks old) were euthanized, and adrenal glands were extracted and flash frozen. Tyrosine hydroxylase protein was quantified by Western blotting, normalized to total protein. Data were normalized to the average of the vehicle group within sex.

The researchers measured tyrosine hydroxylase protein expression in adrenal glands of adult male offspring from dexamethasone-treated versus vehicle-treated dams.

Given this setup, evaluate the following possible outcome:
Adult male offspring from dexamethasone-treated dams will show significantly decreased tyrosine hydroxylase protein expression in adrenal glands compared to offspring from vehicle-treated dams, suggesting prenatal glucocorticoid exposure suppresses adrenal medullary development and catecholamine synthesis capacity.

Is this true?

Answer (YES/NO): NO